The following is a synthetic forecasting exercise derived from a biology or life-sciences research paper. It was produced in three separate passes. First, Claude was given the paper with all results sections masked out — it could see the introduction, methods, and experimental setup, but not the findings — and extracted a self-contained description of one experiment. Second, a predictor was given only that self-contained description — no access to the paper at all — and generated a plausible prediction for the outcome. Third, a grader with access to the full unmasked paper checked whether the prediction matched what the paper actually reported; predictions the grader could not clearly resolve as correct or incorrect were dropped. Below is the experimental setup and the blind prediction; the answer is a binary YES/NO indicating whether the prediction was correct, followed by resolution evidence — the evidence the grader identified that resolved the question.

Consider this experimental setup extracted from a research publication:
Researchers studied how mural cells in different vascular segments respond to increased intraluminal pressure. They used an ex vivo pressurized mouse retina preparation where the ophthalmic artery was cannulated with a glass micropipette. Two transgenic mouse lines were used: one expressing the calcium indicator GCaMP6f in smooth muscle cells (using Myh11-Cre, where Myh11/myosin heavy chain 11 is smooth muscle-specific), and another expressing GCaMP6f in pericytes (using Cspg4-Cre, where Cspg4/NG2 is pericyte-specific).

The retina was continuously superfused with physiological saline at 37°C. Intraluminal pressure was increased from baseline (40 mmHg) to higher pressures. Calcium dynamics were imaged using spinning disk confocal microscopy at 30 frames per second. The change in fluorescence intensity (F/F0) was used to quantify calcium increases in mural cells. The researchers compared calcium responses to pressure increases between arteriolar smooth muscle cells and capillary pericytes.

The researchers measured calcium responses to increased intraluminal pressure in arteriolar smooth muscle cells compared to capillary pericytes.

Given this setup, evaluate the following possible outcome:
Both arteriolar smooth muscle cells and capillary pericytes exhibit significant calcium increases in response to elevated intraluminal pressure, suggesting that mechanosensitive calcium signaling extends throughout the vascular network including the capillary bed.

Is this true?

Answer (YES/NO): YES